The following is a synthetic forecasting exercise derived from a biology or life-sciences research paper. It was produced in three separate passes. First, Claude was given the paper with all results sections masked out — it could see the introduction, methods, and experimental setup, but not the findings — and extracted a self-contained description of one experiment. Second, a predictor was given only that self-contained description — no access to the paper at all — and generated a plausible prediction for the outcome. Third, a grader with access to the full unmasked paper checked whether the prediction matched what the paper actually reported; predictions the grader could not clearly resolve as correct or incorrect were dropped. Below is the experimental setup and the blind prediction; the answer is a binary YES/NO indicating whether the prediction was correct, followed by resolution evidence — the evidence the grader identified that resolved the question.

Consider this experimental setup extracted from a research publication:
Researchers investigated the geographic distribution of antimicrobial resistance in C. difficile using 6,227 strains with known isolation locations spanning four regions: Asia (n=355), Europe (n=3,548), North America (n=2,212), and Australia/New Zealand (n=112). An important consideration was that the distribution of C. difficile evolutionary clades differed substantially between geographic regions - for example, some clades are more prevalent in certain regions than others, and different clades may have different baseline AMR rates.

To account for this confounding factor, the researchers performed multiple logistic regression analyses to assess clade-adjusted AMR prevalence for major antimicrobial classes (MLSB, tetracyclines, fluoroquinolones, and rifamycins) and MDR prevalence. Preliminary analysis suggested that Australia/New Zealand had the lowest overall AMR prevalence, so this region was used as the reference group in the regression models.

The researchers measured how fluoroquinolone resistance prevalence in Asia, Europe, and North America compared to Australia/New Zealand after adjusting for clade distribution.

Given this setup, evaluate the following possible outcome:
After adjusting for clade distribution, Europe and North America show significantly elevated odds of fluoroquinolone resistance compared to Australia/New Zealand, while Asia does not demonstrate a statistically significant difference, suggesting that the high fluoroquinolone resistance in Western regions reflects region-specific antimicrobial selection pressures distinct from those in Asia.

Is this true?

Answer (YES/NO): NO